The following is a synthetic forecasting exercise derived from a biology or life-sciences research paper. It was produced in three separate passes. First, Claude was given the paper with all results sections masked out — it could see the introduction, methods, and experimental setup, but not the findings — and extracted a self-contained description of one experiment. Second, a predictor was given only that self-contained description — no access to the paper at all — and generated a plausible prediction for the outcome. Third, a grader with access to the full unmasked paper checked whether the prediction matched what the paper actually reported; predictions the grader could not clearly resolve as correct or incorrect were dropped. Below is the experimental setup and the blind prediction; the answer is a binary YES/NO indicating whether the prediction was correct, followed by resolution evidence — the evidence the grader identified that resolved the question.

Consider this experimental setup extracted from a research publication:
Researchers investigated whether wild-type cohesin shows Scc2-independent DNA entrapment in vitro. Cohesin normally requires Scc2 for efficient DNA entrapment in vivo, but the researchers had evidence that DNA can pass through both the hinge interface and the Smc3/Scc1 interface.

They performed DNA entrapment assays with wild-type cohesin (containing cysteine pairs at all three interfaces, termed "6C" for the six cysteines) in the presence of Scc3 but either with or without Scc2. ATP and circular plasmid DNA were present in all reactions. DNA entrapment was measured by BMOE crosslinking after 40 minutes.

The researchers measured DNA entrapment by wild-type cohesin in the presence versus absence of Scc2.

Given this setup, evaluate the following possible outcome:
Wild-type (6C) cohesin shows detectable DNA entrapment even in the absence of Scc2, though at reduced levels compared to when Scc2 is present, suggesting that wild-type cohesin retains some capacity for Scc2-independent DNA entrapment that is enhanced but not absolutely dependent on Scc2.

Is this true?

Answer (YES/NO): YES